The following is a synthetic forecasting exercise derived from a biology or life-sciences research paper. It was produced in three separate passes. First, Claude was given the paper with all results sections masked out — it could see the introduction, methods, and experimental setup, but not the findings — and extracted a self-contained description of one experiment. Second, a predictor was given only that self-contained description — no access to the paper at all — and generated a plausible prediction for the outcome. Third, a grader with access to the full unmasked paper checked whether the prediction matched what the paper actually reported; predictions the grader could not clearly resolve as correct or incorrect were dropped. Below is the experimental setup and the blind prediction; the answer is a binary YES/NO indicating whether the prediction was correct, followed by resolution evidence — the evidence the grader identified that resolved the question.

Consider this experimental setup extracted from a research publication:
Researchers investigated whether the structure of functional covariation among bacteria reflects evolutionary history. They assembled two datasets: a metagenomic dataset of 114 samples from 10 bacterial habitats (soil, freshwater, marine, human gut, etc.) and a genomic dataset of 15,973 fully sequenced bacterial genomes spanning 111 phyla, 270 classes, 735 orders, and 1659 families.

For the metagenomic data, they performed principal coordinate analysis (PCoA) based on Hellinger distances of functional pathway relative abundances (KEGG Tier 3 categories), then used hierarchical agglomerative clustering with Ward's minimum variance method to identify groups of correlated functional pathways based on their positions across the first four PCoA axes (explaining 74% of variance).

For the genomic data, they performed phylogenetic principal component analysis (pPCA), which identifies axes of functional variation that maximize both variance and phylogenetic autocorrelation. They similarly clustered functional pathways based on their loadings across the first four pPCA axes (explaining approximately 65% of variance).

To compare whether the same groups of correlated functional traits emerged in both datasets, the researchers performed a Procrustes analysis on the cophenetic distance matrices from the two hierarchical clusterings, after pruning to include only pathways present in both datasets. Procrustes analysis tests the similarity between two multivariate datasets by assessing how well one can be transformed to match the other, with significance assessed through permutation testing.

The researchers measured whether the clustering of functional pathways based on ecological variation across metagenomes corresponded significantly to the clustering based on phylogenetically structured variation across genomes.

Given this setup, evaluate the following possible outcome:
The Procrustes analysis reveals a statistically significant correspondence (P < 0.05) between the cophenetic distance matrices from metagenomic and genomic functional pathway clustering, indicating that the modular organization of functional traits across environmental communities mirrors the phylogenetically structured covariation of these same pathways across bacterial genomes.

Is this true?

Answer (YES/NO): YES